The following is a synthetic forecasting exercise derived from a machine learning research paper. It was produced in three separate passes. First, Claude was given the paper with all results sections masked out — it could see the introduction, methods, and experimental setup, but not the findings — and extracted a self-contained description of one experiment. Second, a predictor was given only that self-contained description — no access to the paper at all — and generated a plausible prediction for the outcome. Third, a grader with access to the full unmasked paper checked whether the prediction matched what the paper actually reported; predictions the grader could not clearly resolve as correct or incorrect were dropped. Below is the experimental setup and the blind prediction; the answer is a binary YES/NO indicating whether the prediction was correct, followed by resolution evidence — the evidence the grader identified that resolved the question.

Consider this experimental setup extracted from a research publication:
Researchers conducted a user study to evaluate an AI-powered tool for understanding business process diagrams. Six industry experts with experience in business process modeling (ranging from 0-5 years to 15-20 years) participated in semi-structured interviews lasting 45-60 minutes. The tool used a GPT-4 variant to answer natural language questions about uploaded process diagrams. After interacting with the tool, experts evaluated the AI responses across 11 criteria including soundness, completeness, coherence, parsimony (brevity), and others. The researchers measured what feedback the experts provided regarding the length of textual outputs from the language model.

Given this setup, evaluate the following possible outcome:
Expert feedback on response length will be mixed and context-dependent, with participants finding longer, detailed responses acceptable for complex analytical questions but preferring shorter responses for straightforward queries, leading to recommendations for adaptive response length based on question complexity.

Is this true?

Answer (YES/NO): NO